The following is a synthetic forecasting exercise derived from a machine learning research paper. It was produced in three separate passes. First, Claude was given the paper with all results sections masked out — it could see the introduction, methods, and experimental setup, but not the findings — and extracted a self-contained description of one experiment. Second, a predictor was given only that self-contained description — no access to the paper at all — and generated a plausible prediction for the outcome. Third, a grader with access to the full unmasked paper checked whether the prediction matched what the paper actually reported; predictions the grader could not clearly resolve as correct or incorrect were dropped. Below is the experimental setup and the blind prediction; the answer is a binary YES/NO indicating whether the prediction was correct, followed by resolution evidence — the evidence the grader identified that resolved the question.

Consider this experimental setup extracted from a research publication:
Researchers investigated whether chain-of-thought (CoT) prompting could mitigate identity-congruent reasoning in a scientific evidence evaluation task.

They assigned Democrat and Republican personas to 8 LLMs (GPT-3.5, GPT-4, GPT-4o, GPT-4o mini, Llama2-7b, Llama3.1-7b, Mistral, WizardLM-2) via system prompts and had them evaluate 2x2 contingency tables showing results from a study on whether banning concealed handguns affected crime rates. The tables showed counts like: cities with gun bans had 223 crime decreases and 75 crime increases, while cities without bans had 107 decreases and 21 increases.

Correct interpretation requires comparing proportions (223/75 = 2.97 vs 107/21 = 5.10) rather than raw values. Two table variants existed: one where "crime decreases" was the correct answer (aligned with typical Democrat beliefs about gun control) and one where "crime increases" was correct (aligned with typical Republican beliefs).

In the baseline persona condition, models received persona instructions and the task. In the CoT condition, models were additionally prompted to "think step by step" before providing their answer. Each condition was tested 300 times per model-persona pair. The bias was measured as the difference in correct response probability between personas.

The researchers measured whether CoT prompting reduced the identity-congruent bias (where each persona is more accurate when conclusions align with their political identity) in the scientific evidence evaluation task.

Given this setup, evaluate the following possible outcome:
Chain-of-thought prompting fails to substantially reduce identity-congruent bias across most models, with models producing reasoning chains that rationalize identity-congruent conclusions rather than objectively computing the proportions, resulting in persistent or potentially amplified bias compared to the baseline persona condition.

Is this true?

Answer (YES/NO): YES